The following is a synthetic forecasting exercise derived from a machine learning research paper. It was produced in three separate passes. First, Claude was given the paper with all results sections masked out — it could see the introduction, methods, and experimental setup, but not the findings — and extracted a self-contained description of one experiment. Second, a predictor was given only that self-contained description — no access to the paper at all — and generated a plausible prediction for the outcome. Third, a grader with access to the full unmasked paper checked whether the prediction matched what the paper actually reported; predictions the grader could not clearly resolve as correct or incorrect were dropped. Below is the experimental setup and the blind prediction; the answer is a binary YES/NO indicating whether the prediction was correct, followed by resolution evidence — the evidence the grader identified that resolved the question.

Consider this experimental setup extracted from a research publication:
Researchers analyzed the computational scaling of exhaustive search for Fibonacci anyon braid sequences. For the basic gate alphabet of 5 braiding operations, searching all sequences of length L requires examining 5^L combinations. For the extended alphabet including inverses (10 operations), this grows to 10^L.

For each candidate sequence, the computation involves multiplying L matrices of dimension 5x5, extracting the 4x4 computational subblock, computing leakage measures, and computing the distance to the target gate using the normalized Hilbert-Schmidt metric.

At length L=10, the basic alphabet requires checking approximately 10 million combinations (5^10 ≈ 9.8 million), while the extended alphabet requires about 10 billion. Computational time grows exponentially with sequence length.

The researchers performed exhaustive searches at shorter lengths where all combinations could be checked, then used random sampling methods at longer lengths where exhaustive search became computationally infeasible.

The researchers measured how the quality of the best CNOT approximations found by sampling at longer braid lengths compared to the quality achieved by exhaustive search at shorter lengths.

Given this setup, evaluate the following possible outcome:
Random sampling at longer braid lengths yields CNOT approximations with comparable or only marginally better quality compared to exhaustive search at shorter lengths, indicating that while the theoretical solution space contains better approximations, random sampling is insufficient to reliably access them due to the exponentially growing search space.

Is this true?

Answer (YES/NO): YES